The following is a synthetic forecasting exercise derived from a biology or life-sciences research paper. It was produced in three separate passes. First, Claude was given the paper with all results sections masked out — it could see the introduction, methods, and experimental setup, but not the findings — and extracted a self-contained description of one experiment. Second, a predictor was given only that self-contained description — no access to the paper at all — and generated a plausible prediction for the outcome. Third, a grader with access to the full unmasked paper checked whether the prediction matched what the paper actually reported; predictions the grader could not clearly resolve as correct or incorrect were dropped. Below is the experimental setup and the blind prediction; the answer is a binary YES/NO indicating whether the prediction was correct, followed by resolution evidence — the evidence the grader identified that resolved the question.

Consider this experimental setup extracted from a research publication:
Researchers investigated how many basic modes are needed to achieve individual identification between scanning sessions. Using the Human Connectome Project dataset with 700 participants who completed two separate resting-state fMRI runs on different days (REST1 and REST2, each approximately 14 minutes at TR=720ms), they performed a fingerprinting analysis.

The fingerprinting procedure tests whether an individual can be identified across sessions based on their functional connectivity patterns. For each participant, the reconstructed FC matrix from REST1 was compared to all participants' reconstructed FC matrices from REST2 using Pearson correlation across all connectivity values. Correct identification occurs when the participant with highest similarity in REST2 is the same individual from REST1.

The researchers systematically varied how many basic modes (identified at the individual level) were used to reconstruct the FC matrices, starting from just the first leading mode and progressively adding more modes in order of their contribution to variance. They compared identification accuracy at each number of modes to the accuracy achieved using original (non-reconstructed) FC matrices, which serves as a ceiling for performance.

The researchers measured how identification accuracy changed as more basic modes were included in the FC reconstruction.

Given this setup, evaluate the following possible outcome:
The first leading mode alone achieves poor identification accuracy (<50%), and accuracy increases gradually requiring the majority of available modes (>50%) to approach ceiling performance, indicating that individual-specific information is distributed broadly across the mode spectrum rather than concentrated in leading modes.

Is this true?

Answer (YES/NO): NO